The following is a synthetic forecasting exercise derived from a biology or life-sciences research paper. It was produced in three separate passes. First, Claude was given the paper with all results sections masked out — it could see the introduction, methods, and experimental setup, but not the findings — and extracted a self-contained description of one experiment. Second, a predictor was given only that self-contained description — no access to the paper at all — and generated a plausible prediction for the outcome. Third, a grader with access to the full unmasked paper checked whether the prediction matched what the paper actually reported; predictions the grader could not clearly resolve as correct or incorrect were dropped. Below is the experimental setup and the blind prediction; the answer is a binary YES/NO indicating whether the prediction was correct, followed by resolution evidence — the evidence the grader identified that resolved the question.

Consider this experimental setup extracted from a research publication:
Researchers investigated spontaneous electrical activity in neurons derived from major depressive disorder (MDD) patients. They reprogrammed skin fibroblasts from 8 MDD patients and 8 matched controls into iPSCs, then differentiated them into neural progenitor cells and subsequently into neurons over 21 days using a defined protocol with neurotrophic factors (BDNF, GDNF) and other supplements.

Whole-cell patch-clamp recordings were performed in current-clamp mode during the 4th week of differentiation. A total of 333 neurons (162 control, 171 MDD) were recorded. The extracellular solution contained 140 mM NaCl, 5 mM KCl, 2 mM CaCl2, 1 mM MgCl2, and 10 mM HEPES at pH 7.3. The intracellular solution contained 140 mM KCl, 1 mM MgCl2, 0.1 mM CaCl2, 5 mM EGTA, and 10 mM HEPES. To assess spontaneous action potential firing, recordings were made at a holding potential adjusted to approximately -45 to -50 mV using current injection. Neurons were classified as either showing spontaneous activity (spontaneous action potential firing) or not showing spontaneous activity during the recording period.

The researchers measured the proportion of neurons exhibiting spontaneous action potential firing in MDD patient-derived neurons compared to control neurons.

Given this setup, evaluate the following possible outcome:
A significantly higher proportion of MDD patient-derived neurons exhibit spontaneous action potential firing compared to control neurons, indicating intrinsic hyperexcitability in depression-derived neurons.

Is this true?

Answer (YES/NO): YES